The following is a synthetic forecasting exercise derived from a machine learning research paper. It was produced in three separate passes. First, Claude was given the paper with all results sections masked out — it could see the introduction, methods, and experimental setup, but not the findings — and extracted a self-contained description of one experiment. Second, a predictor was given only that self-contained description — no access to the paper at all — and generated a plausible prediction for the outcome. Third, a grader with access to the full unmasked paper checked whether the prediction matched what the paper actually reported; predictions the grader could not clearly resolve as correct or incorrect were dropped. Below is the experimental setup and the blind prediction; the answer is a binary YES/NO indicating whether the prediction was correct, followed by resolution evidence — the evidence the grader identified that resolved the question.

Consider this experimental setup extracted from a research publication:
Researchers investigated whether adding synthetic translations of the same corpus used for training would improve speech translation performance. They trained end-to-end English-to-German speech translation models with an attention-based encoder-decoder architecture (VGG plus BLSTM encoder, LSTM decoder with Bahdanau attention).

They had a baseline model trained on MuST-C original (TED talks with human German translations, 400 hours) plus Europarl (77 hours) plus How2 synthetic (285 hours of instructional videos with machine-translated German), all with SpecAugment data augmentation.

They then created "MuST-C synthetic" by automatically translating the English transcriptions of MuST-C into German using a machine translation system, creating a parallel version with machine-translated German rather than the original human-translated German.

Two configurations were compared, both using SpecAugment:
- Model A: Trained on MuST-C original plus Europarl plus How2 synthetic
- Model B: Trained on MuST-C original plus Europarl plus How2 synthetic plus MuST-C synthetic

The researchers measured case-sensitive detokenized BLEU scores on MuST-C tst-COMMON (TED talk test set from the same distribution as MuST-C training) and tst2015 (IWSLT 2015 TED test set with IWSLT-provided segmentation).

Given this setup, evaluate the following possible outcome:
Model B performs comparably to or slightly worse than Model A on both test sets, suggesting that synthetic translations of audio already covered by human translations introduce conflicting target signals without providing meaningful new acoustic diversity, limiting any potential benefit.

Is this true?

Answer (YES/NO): NO